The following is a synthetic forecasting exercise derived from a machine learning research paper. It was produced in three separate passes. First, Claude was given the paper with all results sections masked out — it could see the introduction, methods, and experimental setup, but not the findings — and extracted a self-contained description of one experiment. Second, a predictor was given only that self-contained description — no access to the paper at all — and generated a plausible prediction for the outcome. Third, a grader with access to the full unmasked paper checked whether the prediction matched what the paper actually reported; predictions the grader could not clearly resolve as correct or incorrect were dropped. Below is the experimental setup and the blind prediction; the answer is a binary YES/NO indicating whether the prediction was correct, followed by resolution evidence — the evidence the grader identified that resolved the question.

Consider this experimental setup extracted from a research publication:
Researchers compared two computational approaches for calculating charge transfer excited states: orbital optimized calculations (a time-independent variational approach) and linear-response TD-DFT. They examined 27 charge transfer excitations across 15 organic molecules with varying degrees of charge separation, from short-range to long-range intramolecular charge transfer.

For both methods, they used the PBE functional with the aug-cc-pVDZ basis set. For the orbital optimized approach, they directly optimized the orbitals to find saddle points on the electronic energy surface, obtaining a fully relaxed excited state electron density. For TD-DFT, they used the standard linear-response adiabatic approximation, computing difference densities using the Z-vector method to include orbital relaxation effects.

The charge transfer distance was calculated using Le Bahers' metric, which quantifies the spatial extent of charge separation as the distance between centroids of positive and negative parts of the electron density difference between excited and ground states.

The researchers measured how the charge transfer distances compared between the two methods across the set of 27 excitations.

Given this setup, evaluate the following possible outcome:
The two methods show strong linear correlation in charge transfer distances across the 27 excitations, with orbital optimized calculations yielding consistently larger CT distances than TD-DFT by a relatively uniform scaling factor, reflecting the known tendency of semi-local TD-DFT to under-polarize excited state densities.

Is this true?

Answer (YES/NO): NO